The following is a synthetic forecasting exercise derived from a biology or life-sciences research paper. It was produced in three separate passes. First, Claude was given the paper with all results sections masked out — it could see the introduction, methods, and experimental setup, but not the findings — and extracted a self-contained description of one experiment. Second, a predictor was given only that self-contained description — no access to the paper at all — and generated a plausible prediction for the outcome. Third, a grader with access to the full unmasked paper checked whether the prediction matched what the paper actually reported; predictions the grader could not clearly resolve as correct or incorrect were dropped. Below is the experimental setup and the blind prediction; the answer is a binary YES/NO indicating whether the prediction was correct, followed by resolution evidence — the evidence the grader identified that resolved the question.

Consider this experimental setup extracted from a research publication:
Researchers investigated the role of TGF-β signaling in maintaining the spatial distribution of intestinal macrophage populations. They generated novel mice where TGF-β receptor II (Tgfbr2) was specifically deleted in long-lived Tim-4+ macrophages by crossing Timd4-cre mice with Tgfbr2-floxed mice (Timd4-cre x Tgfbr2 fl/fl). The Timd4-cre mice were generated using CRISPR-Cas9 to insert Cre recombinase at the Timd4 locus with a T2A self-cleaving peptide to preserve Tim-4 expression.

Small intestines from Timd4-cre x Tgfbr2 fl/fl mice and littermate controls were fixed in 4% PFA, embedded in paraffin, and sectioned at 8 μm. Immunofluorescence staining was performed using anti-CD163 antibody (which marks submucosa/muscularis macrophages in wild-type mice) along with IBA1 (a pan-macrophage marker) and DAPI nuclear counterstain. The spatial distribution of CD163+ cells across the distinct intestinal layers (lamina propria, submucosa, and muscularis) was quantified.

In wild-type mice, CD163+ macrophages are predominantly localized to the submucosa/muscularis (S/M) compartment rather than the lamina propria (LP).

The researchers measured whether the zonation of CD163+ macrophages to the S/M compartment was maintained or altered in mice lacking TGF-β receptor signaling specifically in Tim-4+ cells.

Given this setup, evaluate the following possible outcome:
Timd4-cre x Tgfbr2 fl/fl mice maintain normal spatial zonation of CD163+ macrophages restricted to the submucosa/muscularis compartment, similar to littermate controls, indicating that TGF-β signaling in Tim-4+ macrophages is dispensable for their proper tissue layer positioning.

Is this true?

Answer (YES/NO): NO